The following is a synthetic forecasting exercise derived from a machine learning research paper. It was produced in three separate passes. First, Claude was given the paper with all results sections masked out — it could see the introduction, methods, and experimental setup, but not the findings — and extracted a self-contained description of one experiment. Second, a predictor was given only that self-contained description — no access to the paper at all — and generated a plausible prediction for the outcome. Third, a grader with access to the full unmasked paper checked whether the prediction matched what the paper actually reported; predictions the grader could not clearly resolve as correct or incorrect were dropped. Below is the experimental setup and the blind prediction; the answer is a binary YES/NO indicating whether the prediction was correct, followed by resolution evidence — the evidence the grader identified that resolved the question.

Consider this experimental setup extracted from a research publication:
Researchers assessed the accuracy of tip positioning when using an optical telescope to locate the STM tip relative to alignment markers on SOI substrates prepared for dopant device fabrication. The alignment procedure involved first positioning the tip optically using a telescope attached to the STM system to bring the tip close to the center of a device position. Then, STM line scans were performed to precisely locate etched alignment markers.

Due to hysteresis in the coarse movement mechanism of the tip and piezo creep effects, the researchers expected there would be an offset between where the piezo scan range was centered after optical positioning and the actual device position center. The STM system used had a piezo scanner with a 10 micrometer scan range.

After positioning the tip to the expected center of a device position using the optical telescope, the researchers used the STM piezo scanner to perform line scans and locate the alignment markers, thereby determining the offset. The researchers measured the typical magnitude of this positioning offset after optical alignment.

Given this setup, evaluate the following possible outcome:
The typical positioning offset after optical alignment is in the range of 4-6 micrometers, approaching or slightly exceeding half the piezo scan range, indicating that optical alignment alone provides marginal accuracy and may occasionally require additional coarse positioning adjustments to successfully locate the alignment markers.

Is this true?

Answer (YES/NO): NO